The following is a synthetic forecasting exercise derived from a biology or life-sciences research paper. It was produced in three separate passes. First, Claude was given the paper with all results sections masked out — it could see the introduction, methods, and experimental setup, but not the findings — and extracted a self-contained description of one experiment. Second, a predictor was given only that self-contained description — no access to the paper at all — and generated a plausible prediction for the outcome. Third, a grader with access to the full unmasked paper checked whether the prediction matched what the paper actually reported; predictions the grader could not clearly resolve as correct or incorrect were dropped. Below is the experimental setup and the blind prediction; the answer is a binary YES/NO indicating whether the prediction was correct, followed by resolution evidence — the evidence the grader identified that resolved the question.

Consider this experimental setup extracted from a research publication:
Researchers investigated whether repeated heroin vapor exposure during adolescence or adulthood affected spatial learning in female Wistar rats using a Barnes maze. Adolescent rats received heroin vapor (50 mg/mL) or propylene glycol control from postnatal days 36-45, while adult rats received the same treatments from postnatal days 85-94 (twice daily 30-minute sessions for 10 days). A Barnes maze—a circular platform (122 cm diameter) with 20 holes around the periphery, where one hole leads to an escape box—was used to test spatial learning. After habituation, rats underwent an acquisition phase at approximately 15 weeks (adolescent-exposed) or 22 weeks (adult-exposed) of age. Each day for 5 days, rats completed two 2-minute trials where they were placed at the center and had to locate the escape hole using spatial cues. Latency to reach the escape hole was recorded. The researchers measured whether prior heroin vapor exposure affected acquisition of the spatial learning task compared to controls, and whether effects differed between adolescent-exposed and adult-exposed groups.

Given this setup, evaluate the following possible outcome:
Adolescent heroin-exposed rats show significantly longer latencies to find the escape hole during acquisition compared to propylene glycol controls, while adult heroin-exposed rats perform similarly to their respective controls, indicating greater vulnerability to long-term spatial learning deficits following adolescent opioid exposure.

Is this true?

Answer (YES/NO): NO